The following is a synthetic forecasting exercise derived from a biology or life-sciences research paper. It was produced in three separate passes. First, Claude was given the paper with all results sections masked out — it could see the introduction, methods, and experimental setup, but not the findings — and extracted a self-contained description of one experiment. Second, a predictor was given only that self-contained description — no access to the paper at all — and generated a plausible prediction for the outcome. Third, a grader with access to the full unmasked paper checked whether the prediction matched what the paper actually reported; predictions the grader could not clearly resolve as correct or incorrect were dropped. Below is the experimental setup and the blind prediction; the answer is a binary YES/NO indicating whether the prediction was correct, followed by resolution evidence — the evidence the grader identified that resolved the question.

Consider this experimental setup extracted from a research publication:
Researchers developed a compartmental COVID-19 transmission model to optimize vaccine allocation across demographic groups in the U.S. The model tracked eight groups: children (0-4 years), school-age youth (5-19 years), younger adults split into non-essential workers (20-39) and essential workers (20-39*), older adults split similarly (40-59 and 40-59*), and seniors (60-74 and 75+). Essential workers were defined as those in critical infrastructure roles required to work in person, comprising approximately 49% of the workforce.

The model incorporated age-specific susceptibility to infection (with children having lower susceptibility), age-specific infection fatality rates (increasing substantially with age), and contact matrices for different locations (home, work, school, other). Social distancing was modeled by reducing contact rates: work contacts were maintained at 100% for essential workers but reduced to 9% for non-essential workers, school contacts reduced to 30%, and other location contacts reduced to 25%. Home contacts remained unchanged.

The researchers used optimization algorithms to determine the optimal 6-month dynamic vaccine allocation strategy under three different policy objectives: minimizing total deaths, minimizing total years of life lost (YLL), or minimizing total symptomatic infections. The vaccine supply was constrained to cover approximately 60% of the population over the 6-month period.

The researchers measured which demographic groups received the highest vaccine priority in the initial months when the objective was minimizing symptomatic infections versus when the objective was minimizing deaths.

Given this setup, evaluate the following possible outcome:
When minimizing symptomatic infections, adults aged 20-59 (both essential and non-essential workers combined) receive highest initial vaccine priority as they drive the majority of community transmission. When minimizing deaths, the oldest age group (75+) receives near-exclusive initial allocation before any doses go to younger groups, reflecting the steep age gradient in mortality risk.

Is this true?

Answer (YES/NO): NO